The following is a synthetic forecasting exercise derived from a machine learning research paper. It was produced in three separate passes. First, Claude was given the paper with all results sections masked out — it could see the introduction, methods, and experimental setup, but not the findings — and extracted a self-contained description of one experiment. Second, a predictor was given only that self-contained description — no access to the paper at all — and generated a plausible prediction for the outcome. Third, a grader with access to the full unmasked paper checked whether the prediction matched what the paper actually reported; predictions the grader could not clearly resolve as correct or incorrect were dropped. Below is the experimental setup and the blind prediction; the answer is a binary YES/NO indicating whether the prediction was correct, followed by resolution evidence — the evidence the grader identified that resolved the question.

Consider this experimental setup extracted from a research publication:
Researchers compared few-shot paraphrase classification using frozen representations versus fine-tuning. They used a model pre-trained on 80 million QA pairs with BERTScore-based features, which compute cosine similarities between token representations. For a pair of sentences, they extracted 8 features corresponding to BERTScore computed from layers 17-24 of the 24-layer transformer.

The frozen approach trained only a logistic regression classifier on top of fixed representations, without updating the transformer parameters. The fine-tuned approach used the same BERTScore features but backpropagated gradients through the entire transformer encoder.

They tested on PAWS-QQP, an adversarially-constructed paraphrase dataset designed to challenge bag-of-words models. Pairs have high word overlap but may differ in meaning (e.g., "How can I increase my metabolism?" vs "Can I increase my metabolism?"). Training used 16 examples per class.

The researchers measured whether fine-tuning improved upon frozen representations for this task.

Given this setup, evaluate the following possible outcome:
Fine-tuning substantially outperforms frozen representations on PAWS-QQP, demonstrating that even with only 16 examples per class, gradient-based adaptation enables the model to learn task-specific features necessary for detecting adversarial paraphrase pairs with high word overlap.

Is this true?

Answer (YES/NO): NO